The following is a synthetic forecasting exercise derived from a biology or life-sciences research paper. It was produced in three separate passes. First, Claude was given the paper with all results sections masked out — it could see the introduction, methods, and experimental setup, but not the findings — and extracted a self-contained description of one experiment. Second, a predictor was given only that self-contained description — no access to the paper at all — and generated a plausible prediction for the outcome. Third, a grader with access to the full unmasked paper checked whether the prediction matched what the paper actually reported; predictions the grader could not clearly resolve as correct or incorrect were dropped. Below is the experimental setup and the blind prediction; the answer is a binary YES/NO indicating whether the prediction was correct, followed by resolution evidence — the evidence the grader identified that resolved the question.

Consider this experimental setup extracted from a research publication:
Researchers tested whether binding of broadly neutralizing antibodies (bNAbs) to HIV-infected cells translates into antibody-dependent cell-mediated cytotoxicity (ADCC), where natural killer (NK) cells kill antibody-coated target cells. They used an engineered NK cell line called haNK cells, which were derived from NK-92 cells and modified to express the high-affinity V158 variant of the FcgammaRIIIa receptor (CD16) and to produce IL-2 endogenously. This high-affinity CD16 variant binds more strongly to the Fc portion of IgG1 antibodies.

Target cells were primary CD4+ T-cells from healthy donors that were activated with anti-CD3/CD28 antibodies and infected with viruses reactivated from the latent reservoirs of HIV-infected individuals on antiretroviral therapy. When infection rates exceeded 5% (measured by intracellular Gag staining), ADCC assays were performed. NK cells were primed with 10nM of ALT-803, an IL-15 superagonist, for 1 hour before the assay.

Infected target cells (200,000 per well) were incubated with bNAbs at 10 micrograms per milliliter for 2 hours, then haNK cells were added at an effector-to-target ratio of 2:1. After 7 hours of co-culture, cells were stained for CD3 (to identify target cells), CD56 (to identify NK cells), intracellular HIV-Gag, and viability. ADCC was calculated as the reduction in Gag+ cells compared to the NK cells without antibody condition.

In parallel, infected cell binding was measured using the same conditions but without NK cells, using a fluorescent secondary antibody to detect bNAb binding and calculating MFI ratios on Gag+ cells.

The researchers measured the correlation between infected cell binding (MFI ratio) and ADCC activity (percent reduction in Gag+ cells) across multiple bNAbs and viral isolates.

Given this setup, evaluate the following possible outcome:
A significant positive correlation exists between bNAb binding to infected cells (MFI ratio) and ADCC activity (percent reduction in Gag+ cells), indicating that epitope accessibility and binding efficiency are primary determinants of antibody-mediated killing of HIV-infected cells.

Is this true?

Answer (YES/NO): YES